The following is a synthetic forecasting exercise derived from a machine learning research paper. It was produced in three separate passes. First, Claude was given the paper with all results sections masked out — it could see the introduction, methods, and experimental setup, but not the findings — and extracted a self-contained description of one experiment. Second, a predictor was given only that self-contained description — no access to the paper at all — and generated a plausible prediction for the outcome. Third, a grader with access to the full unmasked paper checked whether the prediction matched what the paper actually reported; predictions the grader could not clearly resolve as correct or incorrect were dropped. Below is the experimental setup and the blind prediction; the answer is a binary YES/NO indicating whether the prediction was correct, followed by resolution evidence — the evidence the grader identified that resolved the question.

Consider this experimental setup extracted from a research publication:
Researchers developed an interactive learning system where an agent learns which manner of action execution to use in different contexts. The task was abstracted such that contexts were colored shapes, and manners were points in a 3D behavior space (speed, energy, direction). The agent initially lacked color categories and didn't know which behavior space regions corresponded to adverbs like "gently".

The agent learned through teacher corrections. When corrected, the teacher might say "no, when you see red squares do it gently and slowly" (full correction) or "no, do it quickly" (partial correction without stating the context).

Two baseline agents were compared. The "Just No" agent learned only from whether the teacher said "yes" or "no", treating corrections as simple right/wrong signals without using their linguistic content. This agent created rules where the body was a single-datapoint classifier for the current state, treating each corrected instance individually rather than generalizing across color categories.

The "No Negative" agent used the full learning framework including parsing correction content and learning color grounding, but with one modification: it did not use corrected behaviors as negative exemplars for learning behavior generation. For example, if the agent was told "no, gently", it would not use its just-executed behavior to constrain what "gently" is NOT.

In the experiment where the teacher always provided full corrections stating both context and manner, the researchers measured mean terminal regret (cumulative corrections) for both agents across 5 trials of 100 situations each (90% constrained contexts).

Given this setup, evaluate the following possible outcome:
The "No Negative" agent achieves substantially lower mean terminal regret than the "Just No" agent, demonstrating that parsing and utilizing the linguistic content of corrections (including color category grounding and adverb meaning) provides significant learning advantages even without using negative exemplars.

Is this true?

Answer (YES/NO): NO